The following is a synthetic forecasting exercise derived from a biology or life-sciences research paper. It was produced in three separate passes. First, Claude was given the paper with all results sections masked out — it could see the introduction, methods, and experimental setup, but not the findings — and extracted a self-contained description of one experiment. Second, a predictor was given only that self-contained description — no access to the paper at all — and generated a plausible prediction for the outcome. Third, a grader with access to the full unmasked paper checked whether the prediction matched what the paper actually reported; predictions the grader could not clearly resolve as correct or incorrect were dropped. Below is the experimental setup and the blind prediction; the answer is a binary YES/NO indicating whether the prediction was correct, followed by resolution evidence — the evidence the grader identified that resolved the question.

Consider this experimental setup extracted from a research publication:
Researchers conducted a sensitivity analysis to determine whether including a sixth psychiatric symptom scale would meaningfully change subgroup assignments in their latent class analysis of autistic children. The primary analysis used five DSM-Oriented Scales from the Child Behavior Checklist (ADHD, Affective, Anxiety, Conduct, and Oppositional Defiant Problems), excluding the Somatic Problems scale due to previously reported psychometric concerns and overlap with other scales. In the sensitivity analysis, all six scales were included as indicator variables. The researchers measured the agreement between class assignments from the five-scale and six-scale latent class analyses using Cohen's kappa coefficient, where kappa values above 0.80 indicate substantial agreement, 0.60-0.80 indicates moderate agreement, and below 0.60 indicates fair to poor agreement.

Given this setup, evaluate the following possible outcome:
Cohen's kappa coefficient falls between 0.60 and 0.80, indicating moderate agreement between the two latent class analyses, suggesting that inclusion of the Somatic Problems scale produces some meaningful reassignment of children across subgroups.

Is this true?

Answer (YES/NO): NO